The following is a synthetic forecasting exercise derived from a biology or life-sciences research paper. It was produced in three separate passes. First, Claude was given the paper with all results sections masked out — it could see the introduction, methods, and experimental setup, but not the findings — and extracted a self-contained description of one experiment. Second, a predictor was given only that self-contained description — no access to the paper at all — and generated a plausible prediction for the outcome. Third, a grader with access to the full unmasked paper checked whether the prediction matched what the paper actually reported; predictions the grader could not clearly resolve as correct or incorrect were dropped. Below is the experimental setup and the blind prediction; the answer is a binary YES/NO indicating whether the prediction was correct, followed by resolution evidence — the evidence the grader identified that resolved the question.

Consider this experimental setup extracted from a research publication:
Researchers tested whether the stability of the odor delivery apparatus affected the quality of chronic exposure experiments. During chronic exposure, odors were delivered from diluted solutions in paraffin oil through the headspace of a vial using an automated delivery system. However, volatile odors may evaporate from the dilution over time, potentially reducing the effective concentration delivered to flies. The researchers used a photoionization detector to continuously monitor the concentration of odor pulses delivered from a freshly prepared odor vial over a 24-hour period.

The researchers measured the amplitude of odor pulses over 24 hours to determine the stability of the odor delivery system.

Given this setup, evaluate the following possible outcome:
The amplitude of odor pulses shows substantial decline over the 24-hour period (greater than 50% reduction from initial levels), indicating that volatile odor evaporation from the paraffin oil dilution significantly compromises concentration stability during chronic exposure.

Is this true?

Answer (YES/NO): NO